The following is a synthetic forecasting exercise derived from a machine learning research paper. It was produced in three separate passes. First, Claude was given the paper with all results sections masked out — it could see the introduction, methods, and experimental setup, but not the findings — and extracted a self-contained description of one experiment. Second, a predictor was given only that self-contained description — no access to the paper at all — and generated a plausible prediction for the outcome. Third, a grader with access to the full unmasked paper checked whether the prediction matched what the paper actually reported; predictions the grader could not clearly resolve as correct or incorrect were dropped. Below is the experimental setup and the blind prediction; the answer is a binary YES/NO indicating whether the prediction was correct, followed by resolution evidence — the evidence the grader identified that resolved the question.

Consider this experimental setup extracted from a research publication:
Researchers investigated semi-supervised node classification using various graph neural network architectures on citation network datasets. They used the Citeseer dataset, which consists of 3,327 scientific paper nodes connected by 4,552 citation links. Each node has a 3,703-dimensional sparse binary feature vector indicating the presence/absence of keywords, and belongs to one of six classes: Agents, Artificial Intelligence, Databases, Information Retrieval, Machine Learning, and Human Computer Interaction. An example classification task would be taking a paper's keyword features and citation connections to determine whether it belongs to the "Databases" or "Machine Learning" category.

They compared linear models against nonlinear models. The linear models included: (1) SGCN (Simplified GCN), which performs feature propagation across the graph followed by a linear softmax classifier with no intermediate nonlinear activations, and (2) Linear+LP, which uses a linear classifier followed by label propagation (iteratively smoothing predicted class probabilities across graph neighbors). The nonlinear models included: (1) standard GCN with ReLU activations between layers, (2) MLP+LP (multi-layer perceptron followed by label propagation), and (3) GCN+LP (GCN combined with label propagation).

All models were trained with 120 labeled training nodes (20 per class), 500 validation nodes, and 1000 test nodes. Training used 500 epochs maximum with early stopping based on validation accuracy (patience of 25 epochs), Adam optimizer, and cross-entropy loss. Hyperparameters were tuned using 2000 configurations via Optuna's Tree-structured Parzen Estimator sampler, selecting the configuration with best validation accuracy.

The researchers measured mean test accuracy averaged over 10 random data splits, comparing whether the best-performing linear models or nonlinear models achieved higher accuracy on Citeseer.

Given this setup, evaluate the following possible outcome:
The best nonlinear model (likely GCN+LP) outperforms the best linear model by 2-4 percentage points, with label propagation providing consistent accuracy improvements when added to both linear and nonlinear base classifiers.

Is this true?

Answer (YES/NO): NO